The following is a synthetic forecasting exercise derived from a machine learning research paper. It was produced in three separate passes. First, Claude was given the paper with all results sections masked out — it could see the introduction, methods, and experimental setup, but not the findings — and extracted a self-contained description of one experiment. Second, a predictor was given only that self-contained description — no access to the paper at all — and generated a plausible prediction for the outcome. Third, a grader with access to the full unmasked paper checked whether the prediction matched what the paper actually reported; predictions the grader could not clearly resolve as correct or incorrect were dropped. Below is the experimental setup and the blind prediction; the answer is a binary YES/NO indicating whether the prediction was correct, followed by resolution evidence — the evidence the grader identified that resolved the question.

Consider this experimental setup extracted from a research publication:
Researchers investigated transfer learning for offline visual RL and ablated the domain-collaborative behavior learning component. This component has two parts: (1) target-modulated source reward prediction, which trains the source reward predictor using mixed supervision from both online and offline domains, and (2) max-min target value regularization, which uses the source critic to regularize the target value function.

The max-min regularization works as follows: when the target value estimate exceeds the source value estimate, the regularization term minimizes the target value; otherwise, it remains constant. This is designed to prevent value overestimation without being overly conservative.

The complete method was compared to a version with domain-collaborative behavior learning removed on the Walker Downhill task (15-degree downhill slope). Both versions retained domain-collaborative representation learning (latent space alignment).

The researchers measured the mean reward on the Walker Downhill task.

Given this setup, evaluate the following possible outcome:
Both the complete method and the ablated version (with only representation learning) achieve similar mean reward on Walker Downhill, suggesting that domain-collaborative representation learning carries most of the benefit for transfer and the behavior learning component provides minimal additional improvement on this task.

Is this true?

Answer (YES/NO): NO